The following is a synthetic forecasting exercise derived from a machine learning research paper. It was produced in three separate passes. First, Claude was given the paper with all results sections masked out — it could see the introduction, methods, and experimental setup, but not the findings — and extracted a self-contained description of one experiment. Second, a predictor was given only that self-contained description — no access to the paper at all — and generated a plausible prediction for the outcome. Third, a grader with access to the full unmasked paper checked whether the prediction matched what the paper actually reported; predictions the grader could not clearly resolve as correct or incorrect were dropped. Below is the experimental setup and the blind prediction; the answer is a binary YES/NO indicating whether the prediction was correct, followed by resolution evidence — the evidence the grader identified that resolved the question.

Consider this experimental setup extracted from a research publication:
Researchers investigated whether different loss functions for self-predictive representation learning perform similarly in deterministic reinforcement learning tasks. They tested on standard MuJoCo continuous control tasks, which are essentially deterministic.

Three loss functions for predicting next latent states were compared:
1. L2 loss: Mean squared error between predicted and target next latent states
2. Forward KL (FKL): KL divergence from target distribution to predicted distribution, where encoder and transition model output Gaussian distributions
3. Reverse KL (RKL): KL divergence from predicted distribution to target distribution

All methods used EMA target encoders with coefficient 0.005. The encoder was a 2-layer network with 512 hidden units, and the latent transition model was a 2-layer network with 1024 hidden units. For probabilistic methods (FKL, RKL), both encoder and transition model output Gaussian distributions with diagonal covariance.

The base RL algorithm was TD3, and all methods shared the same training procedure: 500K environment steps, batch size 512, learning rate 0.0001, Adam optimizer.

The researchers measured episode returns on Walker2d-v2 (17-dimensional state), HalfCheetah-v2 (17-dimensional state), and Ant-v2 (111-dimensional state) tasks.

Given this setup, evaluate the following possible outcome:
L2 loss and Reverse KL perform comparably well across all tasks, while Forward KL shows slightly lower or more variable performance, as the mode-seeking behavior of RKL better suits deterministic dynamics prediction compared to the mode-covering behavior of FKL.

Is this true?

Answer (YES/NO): NO